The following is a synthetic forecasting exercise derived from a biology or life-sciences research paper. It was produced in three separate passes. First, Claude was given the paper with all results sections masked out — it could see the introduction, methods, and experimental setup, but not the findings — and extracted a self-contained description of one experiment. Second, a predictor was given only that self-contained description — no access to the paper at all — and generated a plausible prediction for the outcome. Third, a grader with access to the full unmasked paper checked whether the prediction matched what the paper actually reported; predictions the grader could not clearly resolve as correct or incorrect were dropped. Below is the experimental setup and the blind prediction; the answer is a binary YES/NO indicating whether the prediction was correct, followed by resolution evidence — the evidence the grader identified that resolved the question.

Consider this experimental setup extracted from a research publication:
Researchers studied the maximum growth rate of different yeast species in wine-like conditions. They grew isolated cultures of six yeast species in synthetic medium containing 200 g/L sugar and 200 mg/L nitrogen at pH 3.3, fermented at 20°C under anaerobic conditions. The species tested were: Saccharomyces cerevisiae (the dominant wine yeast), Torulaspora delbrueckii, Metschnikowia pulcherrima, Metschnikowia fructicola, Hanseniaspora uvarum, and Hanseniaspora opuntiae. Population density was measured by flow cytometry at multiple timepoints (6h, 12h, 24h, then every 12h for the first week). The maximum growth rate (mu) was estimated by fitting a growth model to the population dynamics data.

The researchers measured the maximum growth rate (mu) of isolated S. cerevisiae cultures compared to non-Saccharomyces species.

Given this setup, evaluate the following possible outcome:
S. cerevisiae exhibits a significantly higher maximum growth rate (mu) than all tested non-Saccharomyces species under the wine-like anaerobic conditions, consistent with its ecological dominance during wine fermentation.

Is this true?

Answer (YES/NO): NO